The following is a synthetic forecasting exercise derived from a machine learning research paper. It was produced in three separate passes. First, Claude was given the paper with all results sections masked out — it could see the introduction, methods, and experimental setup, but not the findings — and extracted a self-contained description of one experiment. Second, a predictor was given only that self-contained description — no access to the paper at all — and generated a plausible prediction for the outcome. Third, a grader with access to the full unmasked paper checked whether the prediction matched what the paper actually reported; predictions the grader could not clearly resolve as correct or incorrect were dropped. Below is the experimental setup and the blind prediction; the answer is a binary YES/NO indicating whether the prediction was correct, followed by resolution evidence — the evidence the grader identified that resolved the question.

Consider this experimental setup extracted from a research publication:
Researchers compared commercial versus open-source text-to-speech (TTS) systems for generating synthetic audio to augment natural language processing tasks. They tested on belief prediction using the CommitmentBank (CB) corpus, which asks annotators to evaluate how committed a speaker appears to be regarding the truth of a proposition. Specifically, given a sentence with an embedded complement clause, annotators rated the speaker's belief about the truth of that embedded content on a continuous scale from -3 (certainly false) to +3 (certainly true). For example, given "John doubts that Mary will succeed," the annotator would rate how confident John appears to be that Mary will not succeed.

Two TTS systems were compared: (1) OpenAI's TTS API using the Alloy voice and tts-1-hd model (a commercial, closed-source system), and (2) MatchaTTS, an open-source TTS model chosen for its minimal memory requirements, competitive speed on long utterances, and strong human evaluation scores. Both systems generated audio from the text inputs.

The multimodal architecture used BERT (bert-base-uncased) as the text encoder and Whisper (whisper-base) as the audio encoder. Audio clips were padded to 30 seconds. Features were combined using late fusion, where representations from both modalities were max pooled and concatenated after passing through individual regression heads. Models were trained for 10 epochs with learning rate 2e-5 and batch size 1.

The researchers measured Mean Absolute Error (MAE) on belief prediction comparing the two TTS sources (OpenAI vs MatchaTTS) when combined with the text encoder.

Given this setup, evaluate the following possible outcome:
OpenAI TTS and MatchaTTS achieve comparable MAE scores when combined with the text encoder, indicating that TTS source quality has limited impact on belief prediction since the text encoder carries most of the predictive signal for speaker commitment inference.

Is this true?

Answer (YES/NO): NO